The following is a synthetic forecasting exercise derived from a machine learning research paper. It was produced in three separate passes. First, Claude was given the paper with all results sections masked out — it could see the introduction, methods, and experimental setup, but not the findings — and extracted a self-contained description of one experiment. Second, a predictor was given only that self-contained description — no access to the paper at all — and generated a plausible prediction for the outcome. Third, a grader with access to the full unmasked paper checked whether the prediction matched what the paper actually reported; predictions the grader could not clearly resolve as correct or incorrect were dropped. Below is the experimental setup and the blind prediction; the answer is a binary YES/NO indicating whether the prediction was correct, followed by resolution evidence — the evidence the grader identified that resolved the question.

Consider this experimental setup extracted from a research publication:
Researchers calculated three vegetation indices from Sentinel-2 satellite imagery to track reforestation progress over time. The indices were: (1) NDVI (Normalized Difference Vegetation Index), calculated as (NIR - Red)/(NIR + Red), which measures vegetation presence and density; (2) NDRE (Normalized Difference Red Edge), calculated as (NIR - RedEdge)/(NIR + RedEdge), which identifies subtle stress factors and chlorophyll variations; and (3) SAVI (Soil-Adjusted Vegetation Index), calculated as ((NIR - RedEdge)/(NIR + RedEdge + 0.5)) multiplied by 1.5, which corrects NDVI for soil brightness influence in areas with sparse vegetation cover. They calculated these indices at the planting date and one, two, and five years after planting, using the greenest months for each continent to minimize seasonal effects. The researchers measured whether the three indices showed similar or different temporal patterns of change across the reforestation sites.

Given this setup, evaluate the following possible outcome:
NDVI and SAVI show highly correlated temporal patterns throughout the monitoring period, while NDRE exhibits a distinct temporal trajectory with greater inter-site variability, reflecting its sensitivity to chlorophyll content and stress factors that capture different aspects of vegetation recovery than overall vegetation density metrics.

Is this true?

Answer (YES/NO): NO